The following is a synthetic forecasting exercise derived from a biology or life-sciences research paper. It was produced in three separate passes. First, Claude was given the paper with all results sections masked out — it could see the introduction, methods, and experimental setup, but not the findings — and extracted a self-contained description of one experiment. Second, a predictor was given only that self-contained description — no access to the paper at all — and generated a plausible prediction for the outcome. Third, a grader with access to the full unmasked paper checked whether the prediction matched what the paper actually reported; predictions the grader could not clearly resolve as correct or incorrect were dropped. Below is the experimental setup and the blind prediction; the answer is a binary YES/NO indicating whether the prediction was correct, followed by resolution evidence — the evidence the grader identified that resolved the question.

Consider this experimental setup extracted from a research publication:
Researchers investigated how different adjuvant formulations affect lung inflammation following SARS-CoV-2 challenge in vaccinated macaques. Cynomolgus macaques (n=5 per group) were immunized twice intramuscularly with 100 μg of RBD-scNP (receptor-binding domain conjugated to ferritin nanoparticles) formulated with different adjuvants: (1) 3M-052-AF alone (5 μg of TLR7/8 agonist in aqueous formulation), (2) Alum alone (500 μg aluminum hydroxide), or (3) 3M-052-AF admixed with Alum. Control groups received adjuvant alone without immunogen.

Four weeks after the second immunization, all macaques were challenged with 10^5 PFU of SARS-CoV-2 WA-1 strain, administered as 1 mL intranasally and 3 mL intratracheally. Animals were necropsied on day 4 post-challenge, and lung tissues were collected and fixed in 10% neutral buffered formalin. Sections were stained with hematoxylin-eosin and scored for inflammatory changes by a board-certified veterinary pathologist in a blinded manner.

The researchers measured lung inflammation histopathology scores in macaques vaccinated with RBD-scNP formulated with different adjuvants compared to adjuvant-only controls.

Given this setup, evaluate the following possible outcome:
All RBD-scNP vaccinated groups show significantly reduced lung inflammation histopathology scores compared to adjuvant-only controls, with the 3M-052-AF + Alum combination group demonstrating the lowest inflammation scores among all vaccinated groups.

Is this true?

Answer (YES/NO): NO